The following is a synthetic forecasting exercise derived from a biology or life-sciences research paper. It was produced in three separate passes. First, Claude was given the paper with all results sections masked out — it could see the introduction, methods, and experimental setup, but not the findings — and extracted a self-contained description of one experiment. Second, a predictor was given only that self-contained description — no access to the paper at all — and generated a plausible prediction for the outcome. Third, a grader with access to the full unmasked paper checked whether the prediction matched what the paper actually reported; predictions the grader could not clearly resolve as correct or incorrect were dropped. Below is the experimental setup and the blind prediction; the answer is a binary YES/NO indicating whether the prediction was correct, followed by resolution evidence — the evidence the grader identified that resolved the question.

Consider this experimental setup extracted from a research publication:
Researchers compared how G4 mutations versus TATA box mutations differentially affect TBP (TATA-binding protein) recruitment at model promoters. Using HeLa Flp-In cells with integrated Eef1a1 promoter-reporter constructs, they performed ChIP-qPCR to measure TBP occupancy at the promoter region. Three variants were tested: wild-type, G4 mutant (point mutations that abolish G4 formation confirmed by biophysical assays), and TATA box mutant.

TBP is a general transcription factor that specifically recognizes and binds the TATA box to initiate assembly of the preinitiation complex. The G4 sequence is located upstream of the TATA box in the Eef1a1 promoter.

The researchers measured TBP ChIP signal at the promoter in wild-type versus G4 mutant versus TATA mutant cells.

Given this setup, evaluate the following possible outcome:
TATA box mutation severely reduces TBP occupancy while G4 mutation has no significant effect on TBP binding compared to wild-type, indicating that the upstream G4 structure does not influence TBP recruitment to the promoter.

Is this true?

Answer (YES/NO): YES